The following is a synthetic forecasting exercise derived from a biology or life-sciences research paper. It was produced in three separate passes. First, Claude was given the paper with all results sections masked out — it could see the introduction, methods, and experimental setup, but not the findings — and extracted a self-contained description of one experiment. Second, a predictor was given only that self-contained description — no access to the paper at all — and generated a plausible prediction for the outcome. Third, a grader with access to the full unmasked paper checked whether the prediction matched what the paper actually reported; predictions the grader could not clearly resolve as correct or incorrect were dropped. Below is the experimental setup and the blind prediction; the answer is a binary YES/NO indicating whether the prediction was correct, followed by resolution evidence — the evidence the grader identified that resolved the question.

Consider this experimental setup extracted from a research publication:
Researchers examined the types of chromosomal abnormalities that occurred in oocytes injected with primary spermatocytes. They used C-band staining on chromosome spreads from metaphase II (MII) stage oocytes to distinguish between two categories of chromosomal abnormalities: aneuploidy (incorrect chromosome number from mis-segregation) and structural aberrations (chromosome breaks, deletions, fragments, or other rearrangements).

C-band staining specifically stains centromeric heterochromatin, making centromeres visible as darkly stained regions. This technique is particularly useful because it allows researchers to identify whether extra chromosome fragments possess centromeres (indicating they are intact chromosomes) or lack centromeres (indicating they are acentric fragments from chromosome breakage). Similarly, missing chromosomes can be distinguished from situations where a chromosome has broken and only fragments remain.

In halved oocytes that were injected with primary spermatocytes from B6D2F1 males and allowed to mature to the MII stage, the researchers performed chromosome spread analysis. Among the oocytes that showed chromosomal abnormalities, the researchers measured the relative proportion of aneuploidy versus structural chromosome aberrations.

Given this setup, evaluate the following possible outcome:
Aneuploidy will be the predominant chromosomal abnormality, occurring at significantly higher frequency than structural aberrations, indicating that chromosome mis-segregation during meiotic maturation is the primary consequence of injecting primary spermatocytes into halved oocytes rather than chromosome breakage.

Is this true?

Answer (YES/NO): YES